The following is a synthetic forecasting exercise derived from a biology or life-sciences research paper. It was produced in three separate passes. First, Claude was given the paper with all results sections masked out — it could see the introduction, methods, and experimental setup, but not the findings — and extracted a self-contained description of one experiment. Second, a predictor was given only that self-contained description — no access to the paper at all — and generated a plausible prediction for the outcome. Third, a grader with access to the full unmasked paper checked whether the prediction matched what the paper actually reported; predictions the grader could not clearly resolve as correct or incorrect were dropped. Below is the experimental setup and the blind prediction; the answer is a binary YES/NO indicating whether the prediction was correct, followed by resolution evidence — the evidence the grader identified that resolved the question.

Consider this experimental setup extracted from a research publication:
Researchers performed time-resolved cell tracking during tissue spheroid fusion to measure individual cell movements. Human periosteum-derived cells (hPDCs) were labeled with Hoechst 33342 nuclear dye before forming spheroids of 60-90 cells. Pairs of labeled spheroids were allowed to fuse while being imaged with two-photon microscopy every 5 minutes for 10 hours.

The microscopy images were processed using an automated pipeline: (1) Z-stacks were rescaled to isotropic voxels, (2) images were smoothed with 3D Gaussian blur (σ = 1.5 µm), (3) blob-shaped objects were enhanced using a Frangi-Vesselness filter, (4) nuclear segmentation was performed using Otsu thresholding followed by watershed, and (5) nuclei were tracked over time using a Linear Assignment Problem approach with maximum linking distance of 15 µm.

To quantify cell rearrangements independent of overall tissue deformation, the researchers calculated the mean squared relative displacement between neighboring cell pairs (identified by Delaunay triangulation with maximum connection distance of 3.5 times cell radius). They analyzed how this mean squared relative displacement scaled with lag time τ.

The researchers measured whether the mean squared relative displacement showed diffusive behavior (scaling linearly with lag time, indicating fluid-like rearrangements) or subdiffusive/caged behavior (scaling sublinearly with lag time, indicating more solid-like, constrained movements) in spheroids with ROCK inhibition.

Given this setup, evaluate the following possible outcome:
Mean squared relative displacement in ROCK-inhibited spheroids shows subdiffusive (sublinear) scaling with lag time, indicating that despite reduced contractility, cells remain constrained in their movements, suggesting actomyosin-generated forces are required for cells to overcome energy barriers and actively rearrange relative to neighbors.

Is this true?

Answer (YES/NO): NO